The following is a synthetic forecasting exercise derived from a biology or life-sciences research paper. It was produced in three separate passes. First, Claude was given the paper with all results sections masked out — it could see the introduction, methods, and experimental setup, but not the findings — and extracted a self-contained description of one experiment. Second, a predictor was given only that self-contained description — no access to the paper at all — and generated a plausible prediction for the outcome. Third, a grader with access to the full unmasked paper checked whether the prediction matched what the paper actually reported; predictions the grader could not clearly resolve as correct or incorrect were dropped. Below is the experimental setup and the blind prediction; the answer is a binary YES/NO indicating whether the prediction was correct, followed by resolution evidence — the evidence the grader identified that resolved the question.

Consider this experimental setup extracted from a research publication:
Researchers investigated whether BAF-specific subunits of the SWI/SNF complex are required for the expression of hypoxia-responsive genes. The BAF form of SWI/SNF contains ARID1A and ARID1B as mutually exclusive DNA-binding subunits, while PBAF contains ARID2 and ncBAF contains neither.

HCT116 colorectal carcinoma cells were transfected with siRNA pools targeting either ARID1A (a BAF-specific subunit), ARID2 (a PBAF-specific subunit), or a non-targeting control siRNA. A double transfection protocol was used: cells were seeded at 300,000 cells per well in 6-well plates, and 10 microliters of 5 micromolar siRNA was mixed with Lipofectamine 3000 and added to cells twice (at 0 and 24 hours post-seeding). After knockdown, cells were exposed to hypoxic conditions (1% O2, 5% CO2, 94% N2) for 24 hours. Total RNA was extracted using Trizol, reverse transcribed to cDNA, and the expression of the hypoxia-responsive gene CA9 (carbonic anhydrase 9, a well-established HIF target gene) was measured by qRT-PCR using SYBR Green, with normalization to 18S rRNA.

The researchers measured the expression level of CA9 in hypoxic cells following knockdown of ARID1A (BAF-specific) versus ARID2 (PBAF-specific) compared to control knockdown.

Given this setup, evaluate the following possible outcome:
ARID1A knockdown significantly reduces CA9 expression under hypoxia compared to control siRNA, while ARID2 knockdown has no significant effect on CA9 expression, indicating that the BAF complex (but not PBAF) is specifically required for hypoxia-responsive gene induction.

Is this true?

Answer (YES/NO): NO